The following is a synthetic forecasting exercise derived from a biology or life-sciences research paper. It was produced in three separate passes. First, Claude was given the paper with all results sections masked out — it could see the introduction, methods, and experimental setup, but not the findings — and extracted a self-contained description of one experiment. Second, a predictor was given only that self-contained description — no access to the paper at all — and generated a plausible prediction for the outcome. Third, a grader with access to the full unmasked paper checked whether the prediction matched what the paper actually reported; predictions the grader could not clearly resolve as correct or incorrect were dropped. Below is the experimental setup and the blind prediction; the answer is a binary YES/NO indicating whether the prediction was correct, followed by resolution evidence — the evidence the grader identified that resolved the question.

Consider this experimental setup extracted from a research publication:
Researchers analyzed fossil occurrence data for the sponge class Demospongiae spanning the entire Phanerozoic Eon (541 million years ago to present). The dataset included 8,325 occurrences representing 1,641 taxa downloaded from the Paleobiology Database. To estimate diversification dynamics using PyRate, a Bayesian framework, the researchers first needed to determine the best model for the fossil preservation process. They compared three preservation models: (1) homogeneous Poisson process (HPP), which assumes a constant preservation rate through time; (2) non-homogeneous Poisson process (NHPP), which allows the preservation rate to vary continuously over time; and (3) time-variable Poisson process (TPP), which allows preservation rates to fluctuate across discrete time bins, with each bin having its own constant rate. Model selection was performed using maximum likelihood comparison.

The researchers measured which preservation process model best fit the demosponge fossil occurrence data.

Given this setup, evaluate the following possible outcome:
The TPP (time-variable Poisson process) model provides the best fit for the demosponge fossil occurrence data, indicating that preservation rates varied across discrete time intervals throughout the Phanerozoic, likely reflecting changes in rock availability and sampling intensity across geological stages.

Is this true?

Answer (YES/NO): YES